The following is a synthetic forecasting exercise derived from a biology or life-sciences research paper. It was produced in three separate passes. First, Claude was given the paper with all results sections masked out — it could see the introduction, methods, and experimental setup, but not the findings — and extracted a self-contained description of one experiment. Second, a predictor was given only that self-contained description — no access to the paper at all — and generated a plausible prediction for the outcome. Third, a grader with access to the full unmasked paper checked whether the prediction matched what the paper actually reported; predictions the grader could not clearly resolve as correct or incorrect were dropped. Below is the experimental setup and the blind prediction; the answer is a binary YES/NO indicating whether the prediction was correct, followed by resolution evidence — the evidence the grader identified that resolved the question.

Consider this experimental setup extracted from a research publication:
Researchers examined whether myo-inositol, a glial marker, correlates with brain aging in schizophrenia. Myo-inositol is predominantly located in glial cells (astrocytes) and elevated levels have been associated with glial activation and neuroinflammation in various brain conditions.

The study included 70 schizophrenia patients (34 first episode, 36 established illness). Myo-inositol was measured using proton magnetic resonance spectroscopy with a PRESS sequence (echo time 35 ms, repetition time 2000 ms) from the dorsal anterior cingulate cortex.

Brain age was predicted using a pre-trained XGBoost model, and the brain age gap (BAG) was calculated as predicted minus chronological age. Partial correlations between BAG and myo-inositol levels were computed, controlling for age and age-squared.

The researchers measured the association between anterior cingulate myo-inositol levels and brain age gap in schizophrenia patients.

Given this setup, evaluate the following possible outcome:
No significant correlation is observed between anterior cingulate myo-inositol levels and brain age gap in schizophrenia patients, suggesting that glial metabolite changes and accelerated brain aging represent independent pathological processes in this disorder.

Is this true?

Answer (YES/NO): YES